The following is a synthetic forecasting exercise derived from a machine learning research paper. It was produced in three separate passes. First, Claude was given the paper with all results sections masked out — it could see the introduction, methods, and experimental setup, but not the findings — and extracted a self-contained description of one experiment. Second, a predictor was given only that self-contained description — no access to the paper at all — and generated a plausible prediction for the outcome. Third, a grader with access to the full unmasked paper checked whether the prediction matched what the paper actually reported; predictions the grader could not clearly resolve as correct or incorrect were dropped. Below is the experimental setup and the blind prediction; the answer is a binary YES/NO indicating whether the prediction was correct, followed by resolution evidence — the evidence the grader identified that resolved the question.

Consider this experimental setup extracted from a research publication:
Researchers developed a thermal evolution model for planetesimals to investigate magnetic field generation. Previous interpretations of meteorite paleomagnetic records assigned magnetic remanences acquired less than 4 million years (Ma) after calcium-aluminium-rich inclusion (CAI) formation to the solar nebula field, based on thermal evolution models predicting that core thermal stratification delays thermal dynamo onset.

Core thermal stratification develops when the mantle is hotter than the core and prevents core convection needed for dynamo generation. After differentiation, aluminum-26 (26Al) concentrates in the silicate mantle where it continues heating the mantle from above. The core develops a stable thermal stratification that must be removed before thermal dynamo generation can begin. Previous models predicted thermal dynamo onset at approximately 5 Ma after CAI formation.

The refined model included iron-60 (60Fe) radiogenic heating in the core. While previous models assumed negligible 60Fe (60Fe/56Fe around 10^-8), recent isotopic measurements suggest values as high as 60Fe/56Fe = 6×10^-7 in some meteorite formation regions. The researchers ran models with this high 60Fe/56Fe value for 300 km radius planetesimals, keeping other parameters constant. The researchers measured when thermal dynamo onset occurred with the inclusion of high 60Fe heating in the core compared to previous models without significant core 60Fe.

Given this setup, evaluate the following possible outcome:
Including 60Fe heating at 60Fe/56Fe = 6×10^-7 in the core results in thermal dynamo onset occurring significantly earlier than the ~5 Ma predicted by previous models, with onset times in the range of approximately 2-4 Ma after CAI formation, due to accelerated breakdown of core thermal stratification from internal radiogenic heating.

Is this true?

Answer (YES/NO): NO